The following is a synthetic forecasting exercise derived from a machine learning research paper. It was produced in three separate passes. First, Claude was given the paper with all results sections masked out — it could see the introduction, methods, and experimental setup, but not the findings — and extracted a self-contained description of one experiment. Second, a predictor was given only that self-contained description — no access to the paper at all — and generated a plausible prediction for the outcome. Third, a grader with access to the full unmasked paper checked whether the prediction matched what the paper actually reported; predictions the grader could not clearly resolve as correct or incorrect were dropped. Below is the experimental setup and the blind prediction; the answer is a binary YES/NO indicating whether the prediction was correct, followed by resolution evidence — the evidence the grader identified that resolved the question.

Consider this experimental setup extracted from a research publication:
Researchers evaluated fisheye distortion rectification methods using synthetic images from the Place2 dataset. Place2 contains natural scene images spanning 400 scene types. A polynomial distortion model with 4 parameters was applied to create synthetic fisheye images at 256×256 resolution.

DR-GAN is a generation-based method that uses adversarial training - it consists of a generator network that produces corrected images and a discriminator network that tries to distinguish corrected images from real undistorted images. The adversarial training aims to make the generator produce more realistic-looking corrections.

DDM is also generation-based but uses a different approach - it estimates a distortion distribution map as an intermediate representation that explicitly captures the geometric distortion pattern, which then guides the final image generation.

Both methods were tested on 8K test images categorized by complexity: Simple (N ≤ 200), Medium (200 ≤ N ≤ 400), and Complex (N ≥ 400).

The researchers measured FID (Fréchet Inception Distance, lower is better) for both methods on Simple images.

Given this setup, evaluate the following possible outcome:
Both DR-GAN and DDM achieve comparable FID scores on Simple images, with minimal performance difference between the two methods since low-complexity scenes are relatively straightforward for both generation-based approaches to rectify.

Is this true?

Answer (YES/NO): NO